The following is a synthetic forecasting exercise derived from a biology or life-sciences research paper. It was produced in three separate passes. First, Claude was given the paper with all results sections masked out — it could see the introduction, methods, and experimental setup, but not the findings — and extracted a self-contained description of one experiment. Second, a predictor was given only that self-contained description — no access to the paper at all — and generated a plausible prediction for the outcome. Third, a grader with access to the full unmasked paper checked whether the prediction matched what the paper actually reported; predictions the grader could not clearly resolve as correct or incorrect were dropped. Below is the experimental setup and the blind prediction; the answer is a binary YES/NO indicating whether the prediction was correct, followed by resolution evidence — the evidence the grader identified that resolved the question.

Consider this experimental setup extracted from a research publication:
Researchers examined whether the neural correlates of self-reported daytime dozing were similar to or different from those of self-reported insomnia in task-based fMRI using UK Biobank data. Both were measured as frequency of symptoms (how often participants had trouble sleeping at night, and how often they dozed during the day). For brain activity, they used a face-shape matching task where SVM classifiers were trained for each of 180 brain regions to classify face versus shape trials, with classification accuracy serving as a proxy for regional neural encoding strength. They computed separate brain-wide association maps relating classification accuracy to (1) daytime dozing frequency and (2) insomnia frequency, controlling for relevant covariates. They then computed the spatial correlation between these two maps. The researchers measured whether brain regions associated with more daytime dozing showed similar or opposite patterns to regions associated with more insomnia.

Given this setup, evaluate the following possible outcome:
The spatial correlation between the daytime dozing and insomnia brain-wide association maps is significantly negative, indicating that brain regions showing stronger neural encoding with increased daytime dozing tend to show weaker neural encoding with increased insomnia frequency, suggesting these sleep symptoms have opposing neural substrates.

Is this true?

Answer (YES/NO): NO